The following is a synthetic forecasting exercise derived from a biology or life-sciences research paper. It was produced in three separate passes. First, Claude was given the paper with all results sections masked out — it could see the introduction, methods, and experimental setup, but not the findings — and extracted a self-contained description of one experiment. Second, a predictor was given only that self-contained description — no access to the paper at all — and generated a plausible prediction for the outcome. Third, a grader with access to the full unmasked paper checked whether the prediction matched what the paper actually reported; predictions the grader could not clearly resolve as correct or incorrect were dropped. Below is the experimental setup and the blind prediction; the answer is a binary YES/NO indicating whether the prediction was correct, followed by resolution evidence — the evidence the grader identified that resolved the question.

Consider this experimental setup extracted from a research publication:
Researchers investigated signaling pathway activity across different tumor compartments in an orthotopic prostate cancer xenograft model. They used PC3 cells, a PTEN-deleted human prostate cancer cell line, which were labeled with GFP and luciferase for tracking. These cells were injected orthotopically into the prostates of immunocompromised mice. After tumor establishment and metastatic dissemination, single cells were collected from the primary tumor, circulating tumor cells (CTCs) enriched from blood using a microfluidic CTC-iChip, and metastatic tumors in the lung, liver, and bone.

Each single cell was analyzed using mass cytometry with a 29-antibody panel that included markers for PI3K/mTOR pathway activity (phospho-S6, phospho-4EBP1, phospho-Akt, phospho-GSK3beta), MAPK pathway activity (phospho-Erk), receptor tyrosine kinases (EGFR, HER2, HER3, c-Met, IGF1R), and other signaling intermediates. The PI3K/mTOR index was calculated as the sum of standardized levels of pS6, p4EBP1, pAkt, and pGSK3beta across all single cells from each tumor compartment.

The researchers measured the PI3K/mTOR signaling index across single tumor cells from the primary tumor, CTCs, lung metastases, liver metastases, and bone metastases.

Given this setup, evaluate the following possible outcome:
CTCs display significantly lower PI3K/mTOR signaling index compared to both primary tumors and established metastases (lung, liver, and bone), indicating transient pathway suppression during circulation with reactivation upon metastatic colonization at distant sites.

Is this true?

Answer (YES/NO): NO